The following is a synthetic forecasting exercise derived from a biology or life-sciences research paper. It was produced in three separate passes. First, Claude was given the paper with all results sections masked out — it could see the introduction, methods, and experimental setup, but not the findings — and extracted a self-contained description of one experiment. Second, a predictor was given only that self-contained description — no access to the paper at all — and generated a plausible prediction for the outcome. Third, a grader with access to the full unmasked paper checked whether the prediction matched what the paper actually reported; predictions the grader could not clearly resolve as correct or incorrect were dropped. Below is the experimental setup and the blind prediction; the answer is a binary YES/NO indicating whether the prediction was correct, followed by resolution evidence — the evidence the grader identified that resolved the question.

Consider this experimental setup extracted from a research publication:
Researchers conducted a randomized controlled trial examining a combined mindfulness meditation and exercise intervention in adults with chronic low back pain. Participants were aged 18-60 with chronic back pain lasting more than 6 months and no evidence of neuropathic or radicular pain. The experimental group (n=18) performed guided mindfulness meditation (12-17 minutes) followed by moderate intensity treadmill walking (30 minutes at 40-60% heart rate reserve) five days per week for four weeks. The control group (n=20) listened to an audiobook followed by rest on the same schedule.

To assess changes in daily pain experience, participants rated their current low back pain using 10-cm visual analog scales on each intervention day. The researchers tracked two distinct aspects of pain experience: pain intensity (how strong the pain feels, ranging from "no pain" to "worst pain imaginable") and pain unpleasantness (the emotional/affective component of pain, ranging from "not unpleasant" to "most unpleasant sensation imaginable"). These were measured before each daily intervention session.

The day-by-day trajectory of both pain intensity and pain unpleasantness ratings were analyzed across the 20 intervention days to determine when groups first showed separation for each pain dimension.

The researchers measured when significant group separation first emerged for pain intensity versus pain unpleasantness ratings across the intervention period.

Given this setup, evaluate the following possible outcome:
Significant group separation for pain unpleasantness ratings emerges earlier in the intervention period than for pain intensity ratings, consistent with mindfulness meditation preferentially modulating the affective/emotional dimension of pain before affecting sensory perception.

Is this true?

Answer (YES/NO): NO